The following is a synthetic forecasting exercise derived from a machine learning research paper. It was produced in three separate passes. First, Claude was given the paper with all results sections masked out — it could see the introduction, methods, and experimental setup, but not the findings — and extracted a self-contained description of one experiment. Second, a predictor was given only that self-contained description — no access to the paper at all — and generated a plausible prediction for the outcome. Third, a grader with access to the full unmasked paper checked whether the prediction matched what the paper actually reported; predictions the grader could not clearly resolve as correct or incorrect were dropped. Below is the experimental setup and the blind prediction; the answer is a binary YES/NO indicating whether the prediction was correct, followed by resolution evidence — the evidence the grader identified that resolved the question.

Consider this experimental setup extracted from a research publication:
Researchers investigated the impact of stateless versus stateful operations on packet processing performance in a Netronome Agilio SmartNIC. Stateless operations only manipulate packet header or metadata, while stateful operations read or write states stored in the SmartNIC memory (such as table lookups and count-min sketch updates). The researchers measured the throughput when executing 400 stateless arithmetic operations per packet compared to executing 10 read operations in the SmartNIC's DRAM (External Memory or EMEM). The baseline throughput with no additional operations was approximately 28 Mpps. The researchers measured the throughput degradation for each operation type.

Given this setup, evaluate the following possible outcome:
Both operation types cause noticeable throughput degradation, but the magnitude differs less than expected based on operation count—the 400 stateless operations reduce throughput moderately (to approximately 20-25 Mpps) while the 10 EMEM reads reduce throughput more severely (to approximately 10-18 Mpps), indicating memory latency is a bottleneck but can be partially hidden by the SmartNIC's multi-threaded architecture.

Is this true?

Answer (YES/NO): YES